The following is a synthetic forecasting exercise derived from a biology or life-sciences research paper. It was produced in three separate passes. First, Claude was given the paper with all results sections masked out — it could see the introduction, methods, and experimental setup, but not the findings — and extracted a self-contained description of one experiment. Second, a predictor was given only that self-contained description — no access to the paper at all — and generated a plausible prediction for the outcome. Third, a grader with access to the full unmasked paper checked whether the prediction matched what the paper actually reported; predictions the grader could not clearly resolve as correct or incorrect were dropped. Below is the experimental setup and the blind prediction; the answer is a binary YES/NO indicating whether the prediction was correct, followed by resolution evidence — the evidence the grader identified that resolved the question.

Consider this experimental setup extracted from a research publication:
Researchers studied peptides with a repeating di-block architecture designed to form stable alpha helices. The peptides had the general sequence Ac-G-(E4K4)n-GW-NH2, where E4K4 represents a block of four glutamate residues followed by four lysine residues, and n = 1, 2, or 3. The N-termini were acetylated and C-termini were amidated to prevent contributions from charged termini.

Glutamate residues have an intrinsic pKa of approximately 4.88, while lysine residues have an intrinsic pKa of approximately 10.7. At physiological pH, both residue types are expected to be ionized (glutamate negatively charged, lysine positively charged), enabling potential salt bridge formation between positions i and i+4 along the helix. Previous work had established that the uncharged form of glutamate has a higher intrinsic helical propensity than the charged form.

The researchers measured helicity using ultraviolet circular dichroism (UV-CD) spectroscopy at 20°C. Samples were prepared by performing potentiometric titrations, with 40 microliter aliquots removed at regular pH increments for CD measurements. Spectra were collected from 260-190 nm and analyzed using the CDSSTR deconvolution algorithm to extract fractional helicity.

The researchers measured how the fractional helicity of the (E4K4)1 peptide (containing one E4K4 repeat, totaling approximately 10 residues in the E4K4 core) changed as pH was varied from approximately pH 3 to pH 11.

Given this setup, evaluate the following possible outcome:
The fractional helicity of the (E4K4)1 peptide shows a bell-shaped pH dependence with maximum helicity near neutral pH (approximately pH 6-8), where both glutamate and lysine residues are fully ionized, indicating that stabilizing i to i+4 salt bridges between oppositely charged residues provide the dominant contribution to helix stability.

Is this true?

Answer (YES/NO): NO